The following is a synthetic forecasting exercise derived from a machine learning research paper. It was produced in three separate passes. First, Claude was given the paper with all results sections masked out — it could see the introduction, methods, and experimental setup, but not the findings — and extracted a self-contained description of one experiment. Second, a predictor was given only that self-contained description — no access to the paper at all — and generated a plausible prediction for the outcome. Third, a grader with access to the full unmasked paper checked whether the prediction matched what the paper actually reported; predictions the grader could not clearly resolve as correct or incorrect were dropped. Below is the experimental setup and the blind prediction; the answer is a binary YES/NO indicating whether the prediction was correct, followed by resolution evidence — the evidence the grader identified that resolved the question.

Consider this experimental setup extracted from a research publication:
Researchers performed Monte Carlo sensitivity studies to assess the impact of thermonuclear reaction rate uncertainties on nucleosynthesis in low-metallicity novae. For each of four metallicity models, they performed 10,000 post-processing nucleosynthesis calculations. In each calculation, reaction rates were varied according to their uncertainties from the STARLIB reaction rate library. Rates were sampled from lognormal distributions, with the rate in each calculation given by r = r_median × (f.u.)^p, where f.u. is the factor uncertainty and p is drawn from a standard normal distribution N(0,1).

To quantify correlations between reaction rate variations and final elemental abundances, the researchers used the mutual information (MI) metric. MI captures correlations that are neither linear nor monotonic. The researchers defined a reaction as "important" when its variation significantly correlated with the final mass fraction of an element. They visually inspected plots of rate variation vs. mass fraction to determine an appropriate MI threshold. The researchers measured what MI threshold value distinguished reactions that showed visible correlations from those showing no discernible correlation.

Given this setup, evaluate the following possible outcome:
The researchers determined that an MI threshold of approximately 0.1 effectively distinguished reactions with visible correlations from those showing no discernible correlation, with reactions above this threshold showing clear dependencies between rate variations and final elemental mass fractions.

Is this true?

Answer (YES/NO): YES